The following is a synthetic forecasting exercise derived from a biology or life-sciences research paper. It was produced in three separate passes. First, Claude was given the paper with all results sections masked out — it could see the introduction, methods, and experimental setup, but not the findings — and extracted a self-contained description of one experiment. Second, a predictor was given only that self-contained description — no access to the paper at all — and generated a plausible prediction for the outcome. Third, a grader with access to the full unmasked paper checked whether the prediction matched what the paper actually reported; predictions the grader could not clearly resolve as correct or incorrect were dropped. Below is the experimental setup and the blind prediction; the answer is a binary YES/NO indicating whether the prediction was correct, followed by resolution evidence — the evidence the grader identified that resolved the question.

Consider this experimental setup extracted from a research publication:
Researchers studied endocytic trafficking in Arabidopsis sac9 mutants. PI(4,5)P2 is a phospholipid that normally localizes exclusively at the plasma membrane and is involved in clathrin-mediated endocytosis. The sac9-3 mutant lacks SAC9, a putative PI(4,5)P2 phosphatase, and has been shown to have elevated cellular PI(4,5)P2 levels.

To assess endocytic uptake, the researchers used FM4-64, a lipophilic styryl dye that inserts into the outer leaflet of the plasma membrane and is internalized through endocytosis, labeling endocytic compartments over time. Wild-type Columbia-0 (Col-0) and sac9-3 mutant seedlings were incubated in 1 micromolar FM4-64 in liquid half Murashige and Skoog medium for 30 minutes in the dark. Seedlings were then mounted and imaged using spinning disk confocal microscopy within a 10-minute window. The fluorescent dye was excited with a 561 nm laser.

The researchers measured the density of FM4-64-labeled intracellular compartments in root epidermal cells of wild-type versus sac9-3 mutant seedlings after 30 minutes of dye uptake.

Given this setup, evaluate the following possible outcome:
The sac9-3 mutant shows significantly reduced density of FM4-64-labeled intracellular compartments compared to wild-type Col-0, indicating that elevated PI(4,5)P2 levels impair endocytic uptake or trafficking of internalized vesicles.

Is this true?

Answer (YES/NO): YES